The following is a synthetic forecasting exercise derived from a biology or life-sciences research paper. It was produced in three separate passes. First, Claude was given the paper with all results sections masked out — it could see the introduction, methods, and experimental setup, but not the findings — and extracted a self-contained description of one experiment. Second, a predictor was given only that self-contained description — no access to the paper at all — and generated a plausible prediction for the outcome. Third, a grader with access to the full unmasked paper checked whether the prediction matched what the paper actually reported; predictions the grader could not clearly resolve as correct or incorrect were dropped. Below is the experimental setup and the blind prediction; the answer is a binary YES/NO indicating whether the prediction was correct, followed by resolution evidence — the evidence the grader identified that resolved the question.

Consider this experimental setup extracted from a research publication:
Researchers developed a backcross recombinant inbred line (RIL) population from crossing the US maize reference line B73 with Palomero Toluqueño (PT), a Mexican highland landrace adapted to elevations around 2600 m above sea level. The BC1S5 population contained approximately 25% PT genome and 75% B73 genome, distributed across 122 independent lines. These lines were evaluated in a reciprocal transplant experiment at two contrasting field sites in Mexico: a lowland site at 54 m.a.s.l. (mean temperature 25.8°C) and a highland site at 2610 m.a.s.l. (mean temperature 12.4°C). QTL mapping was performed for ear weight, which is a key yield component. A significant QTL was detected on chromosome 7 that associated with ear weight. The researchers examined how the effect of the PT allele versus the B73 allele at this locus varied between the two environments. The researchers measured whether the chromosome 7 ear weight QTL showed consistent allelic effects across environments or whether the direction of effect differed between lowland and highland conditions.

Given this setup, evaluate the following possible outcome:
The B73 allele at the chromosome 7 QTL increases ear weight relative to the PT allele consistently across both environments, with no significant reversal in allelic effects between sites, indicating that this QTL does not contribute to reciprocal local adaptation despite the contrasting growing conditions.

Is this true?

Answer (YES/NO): NO